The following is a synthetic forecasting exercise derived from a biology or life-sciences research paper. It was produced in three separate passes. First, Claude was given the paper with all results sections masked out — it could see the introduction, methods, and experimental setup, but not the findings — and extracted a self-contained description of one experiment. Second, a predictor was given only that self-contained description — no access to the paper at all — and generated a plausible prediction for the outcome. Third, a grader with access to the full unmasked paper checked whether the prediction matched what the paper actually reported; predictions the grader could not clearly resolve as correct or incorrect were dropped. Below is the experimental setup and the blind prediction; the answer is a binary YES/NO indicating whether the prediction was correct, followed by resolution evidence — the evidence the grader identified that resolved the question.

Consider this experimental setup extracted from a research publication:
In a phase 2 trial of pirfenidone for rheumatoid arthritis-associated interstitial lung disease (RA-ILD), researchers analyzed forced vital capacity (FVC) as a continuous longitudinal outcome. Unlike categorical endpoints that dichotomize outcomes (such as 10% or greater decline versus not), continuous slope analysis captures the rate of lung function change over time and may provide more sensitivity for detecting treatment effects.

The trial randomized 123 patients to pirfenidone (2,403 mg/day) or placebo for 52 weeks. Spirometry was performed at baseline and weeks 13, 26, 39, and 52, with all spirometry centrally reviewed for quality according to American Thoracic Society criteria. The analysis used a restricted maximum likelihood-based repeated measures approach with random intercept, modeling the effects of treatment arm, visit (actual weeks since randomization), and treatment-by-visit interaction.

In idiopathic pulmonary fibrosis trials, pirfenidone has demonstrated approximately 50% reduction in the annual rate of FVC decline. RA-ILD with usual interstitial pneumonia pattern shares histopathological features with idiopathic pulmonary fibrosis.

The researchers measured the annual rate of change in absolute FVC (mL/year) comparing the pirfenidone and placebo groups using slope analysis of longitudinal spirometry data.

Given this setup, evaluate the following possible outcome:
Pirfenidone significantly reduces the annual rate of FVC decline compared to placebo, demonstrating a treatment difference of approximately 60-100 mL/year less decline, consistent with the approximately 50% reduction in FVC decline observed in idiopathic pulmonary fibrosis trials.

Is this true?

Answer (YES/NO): YES